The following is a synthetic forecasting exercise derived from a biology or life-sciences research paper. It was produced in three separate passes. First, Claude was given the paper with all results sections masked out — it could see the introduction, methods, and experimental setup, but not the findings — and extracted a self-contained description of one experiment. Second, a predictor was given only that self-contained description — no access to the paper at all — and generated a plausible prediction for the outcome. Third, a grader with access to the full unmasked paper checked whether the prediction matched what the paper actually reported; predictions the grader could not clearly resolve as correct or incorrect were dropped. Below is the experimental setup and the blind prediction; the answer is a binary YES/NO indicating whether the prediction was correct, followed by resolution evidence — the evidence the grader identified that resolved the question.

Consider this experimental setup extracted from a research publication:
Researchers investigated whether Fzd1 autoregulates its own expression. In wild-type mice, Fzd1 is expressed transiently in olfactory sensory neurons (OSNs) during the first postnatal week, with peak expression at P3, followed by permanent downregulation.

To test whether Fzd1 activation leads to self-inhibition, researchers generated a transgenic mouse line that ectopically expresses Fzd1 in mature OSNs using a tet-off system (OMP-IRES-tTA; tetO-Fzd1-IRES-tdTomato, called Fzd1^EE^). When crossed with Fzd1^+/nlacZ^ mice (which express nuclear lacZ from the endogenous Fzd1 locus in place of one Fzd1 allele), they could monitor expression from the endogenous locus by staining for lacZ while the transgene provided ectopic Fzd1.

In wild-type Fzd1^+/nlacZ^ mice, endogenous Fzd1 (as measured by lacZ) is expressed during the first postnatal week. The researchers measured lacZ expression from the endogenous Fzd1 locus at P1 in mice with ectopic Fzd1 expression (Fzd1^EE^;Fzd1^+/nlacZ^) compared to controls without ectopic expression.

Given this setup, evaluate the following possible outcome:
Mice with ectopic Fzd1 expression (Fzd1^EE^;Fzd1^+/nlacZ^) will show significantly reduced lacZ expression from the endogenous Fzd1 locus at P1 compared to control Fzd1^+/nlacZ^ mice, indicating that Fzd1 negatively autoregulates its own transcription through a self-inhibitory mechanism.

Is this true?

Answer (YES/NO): YES